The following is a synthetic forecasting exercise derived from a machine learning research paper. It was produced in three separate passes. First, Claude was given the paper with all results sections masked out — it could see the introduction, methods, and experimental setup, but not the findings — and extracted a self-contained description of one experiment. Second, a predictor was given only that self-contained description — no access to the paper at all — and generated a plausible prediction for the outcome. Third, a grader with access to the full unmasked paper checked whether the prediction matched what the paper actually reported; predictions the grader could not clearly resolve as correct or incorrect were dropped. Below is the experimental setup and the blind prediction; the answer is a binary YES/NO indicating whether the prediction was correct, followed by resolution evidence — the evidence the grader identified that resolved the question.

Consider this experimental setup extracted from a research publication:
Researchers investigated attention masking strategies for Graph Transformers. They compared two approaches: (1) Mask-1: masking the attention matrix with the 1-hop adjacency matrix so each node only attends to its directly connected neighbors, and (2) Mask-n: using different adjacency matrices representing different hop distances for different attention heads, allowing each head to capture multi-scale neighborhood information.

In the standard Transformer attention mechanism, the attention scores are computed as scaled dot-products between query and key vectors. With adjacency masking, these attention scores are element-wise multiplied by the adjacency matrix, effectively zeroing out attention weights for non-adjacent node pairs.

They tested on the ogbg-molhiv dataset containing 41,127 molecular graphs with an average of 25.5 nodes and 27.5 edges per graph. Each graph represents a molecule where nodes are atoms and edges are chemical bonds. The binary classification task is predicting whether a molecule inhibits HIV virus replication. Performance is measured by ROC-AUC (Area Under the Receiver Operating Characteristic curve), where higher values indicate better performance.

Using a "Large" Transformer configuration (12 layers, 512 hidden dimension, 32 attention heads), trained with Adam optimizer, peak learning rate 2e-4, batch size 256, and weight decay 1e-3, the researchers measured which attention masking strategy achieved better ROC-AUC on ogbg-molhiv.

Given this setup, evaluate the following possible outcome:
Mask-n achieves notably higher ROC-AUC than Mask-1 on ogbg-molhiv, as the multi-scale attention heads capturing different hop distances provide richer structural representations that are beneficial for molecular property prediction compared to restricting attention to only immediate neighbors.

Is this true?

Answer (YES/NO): NO